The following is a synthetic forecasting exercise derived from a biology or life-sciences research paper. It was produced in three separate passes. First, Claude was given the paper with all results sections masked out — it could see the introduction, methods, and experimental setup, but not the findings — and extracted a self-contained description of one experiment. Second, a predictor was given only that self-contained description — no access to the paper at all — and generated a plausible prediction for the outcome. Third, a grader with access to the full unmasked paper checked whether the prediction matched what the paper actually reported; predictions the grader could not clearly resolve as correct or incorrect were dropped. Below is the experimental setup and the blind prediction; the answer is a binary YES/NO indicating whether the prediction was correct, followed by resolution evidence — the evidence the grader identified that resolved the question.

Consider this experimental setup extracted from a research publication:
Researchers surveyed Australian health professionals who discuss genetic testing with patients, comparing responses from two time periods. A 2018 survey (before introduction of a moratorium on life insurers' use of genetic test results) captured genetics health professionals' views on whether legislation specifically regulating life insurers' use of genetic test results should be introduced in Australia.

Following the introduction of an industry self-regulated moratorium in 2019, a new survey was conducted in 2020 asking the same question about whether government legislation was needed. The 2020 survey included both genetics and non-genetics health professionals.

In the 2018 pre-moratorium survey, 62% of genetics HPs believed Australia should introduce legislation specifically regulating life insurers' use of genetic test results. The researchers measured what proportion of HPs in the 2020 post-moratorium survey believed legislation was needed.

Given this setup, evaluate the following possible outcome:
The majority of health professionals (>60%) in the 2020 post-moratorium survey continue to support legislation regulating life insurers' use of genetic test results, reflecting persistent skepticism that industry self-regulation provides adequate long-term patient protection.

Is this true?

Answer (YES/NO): YES